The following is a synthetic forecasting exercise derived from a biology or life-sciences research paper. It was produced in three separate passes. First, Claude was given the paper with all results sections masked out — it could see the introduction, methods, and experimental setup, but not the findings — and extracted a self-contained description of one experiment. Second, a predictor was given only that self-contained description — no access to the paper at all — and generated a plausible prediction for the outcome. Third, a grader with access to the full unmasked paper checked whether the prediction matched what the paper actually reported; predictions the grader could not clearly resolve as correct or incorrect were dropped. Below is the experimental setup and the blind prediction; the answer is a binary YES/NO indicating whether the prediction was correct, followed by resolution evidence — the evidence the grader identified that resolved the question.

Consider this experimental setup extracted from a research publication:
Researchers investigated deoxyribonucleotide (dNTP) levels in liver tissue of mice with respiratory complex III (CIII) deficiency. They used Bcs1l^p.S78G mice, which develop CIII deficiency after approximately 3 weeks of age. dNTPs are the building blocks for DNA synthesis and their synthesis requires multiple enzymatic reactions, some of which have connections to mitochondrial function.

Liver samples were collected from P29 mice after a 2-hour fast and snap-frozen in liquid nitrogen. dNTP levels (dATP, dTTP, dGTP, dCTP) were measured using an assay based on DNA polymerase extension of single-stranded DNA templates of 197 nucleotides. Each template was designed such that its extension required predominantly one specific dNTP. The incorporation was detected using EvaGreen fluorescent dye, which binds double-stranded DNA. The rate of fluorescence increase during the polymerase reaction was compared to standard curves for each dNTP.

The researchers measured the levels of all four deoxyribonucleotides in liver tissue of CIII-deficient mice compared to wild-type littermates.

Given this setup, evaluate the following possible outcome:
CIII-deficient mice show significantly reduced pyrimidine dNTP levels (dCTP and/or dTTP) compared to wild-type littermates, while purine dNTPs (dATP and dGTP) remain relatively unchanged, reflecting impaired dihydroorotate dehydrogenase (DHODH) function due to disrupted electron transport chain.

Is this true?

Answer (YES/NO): NO